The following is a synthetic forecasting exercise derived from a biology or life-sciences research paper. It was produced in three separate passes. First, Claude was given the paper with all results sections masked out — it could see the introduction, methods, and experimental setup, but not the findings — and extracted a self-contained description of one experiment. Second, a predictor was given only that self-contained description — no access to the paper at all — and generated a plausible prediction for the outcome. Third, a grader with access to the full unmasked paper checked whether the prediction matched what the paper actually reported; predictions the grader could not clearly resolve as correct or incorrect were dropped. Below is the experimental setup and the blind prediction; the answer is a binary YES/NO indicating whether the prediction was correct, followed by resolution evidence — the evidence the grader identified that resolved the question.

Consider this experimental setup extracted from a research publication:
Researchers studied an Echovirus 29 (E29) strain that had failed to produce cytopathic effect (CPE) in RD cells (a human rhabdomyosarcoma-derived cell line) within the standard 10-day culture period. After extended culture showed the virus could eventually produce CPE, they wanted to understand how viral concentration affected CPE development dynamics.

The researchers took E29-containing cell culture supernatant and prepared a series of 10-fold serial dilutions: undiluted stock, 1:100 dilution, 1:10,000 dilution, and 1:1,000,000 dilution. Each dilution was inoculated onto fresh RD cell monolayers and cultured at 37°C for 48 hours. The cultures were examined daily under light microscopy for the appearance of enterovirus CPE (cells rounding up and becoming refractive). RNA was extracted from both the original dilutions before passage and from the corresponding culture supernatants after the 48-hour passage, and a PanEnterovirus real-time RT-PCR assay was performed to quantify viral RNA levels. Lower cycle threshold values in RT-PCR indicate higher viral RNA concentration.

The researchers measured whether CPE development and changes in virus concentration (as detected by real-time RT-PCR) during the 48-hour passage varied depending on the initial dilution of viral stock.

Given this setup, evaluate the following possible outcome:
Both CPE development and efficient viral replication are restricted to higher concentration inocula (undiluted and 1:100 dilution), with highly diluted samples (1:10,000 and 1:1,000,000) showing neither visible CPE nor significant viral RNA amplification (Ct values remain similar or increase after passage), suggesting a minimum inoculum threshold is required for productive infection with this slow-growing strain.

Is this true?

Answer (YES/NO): YES